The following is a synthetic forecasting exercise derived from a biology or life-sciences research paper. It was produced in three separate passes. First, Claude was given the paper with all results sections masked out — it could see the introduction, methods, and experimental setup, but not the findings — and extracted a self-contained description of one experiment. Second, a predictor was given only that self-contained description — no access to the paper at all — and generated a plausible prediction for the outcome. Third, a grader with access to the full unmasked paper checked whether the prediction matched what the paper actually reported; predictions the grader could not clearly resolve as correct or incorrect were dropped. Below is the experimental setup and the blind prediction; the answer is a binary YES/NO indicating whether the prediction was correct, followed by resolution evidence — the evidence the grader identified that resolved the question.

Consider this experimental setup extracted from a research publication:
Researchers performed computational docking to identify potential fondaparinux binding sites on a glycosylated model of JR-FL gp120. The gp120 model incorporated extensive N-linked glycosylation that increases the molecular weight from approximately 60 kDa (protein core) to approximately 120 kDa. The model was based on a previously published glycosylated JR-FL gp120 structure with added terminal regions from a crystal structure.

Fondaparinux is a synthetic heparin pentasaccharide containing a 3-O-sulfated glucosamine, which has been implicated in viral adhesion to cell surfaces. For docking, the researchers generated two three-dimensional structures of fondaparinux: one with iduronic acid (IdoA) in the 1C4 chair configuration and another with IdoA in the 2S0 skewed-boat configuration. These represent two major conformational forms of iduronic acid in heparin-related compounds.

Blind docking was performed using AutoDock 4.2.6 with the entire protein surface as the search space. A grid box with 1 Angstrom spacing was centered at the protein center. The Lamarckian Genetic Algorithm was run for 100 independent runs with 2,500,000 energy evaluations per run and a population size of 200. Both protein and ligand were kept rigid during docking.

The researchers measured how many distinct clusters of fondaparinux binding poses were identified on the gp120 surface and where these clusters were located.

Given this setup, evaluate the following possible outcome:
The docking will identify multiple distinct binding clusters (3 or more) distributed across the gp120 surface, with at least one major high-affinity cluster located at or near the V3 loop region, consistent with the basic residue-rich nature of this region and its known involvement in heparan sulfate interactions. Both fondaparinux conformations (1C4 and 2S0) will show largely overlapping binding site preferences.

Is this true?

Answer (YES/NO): NO